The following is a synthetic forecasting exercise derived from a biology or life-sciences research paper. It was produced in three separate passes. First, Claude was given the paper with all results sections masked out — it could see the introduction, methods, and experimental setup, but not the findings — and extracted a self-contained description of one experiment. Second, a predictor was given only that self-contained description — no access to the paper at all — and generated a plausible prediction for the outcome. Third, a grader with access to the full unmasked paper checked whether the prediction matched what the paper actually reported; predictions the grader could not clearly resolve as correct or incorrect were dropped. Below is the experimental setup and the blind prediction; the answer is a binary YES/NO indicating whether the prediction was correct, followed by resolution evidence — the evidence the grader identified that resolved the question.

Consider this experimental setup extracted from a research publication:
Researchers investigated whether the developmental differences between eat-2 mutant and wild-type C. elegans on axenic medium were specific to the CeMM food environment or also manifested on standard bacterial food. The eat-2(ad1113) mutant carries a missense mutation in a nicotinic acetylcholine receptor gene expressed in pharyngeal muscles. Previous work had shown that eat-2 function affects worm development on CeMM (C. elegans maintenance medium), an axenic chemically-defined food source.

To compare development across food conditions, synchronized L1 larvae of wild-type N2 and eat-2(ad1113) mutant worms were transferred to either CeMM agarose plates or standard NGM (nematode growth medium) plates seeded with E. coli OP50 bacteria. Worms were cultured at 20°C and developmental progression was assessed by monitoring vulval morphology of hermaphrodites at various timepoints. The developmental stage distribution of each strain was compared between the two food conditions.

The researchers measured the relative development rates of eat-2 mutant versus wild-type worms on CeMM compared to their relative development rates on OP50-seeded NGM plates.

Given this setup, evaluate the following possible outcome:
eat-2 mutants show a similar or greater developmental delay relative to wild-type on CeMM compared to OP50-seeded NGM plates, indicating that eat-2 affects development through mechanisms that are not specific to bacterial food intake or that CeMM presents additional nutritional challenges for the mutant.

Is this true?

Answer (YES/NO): NO